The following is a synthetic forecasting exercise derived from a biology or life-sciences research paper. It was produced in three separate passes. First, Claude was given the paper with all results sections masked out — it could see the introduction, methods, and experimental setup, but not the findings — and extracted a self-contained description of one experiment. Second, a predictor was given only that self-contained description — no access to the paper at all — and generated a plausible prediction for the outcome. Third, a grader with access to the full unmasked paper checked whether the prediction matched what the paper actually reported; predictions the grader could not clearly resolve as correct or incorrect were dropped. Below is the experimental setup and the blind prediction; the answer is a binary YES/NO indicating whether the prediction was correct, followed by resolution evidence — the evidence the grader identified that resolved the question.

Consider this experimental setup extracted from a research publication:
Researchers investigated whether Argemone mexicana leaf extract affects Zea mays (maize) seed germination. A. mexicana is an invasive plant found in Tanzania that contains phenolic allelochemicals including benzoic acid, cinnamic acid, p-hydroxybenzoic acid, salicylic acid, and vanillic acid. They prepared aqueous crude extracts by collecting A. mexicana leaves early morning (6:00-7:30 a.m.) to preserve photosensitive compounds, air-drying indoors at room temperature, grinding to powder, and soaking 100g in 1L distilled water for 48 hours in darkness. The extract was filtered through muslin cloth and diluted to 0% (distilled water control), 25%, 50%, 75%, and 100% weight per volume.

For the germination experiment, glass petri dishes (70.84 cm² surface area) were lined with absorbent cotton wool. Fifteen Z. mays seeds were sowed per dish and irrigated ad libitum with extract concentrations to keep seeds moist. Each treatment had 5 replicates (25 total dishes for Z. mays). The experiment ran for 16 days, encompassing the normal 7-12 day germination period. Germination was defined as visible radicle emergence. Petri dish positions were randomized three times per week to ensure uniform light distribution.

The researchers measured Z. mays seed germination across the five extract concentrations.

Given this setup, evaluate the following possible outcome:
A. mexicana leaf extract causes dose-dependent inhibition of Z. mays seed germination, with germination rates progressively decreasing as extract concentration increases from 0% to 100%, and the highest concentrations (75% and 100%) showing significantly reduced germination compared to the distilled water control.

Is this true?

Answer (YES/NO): YES